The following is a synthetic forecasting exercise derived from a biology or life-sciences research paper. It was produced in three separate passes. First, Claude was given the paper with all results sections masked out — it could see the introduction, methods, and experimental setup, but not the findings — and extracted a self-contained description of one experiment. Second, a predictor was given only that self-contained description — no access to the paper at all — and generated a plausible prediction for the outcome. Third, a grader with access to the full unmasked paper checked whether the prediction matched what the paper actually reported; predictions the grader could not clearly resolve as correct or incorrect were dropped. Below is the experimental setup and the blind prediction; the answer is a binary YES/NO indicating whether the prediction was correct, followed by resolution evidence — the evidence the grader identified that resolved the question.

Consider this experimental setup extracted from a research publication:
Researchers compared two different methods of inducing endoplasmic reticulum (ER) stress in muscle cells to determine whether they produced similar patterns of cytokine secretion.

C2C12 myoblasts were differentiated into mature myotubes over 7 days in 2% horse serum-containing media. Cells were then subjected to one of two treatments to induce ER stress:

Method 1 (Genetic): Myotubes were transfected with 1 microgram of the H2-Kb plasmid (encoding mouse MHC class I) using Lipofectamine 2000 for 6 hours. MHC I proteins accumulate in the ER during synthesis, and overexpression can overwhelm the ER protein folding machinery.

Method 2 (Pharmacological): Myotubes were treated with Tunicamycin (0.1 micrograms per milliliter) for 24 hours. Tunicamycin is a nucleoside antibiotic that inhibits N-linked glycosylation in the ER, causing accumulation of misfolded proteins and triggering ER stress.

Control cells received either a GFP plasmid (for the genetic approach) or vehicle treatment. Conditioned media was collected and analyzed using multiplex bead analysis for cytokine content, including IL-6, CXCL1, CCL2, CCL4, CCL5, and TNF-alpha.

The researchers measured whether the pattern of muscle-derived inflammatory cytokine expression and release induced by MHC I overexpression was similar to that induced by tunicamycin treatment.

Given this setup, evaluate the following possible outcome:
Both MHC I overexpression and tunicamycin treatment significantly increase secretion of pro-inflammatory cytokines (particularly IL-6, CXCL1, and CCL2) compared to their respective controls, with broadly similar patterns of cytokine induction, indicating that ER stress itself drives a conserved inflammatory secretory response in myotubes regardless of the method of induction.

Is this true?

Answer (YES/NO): YES